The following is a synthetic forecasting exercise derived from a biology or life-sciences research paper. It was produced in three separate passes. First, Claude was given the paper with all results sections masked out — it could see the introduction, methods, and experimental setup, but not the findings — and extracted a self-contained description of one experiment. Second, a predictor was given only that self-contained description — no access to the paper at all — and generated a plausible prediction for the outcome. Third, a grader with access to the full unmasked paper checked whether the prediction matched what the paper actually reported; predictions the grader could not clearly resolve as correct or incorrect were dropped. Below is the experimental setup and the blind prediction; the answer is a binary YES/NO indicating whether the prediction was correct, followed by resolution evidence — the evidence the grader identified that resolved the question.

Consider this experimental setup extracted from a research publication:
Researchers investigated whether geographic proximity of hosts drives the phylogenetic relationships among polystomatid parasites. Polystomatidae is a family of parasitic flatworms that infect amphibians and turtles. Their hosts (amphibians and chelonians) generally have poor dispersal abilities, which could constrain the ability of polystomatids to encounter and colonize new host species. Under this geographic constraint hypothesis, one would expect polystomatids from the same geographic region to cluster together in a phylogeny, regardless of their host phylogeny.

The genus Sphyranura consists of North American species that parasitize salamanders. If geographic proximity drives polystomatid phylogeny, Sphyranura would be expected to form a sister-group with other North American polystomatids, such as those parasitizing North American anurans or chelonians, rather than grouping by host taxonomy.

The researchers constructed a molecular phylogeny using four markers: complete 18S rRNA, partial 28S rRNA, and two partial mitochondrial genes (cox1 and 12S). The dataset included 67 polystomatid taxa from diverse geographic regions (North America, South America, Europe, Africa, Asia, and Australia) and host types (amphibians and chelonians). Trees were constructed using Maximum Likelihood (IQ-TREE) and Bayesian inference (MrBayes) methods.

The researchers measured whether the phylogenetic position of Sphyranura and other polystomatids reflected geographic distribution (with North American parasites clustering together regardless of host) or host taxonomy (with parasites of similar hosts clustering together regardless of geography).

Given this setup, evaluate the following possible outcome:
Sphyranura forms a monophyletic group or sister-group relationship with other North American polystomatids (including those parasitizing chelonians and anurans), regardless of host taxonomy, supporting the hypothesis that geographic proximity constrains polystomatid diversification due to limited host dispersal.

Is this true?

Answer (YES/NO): NO